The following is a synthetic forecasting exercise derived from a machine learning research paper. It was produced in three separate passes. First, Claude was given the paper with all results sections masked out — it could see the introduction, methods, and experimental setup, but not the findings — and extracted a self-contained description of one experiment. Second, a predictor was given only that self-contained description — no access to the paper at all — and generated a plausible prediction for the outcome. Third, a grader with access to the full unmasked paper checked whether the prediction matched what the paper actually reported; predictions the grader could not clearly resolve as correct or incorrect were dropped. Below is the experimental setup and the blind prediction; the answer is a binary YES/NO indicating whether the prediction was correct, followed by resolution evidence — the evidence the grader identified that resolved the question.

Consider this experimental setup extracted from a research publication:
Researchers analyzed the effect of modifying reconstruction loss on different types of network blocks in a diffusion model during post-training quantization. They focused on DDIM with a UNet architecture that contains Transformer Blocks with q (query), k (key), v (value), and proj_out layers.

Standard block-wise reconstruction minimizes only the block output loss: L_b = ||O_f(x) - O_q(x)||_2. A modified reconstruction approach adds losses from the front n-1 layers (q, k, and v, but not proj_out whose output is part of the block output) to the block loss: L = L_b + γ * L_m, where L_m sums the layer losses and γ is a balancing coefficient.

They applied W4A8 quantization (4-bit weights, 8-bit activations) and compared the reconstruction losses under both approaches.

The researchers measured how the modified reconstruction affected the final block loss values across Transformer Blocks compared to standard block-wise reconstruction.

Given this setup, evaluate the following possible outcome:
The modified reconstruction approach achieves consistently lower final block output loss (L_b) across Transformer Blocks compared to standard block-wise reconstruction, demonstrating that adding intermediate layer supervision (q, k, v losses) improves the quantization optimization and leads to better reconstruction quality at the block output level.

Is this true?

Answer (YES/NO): NO